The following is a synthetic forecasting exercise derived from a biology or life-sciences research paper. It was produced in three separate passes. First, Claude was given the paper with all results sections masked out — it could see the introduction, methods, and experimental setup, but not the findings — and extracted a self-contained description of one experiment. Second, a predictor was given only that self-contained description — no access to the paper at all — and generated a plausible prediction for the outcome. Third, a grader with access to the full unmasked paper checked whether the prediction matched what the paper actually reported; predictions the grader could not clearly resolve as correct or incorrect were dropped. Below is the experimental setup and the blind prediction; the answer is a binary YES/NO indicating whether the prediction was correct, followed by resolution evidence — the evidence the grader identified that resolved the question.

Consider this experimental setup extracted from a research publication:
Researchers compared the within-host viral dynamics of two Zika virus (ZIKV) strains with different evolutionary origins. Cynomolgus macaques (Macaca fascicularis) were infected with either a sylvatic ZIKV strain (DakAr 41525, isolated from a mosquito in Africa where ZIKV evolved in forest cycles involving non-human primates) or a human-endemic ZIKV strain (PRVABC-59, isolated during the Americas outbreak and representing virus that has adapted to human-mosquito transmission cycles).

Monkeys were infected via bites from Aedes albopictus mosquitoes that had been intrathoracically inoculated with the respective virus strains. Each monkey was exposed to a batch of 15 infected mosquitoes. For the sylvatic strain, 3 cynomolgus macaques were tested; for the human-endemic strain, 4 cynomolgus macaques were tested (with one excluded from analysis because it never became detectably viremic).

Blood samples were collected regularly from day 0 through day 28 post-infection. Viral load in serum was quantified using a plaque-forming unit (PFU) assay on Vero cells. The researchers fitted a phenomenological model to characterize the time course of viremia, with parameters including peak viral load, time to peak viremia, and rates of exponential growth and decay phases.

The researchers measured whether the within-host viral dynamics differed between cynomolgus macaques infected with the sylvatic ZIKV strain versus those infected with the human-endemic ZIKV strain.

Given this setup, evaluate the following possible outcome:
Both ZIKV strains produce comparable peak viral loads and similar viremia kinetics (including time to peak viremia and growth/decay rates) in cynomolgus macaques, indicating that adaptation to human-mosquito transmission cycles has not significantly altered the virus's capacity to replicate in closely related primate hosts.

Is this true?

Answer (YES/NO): NO